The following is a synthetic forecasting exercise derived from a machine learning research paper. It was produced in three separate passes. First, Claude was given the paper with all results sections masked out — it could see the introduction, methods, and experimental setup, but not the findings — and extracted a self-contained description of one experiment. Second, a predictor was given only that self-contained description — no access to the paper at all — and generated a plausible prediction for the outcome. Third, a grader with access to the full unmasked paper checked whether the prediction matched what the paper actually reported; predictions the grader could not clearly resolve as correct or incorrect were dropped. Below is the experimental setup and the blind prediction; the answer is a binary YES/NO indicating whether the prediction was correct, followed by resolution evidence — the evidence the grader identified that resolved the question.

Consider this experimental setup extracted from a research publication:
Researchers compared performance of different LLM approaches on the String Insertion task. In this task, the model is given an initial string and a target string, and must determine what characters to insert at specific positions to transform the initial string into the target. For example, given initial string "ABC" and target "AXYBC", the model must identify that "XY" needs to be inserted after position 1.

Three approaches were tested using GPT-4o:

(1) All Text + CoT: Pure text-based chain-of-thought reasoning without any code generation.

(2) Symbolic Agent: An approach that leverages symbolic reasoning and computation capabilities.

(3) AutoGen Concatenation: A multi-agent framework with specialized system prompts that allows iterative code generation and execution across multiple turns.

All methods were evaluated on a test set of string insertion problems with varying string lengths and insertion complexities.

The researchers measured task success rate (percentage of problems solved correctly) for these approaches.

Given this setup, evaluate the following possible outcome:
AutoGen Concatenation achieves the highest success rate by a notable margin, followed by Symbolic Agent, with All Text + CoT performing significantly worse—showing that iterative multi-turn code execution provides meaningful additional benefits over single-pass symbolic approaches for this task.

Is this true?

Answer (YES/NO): NO